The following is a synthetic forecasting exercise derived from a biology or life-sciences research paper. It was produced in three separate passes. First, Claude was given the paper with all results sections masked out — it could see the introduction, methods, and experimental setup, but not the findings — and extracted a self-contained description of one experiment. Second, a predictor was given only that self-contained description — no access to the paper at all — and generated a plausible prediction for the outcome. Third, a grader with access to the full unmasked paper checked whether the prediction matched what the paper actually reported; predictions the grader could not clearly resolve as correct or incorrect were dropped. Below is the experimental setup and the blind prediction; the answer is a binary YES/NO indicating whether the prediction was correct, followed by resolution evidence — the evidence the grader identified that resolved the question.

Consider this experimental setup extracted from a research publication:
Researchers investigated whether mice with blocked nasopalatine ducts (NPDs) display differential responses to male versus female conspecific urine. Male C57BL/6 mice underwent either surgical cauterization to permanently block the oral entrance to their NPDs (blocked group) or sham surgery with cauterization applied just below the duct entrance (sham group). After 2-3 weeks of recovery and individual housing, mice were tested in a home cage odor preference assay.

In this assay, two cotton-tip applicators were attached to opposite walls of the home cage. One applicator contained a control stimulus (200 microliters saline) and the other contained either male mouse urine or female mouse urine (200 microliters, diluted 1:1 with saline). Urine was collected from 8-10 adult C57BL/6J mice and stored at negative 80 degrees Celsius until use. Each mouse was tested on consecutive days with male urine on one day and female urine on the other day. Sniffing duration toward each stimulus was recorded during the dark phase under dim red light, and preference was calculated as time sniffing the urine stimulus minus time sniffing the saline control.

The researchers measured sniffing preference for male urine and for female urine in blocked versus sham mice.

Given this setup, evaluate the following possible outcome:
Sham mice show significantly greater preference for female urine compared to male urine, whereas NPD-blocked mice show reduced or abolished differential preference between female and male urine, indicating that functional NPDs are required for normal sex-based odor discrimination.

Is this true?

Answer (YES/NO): YES